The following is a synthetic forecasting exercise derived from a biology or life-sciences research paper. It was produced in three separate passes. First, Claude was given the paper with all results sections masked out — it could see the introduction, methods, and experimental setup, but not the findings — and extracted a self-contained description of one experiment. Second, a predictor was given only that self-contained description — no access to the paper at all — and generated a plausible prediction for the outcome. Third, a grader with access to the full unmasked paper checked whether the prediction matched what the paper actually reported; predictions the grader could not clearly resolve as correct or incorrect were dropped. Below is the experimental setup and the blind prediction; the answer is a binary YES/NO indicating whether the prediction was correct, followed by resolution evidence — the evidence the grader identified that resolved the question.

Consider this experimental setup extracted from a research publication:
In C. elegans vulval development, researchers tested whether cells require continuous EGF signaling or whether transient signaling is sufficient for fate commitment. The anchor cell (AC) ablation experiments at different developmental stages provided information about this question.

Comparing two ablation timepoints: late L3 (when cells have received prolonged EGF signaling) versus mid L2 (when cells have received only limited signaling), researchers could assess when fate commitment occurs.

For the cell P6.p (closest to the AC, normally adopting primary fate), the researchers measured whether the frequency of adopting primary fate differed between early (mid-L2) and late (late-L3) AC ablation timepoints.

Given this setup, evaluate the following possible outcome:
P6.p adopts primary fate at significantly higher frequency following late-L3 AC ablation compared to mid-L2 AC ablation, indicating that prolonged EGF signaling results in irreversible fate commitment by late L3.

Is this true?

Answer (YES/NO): YES